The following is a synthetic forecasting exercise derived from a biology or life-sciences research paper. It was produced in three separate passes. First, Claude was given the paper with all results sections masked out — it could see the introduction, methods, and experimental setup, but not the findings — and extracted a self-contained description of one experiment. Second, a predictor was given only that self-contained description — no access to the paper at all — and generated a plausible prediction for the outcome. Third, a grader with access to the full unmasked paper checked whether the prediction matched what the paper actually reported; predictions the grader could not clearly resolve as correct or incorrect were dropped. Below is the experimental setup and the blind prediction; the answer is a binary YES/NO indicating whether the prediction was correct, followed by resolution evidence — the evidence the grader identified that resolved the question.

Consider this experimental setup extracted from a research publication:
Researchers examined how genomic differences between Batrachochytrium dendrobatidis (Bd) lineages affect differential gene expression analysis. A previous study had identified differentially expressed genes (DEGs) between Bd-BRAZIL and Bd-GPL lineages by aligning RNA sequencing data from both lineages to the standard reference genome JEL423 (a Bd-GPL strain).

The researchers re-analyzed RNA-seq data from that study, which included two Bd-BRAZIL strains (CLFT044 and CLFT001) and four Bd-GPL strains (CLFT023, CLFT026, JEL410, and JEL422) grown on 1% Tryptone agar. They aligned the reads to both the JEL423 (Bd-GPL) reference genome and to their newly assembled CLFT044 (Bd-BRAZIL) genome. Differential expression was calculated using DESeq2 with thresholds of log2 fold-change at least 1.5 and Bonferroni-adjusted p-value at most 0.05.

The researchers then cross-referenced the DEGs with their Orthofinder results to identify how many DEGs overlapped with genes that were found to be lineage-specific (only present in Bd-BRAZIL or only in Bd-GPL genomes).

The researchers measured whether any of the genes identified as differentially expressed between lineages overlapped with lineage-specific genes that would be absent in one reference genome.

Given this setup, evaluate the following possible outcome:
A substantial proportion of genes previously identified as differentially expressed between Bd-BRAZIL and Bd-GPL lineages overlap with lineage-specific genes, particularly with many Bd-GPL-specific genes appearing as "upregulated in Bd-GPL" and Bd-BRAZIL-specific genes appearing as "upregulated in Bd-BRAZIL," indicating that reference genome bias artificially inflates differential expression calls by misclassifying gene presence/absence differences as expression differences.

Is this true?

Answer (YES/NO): NO